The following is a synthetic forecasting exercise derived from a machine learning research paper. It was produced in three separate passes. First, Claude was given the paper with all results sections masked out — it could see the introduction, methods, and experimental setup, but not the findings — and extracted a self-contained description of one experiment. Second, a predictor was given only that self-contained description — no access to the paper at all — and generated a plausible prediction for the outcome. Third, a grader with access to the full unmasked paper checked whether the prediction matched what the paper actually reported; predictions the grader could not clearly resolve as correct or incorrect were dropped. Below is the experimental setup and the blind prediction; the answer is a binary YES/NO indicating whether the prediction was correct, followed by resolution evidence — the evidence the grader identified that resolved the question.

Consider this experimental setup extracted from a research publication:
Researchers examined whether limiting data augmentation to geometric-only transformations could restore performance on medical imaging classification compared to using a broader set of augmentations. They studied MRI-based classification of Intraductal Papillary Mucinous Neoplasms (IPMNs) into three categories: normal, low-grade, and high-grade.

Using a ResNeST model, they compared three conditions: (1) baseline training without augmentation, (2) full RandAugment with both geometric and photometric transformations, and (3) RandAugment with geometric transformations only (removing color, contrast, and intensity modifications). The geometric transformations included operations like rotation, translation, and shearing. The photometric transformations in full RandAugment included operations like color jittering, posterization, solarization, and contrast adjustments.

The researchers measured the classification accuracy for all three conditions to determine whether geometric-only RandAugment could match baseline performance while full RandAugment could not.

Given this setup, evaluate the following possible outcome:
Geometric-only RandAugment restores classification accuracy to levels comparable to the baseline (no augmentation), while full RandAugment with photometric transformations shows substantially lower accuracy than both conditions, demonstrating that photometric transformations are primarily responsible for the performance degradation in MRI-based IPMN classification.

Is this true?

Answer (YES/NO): YES